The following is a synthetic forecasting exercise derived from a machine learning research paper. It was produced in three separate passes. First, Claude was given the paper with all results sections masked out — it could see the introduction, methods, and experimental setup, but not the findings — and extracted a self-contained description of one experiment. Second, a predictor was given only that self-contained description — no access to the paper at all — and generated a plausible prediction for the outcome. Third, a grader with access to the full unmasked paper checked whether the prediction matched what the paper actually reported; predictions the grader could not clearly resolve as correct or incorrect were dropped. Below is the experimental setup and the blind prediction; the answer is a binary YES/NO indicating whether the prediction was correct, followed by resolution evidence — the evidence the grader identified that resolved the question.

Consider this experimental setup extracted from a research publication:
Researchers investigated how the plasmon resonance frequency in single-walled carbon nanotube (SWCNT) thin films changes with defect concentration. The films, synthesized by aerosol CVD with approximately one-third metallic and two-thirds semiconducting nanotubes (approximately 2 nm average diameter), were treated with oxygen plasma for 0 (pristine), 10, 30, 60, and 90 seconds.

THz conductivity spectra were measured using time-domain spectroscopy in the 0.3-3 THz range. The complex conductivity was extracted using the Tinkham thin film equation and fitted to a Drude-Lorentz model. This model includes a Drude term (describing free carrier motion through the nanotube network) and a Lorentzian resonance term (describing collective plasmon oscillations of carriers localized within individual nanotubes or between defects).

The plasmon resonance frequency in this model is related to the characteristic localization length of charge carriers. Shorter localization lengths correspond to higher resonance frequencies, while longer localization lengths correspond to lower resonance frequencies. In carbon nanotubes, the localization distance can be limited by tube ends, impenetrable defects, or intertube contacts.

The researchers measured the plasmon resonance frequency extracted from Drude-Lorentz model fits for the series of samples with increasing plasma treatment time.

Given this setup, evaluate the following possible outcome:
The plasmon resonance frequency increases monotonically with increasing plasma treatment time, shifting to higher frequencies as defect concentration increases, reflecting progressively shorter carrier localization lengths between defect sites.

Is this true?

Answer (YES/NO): YES